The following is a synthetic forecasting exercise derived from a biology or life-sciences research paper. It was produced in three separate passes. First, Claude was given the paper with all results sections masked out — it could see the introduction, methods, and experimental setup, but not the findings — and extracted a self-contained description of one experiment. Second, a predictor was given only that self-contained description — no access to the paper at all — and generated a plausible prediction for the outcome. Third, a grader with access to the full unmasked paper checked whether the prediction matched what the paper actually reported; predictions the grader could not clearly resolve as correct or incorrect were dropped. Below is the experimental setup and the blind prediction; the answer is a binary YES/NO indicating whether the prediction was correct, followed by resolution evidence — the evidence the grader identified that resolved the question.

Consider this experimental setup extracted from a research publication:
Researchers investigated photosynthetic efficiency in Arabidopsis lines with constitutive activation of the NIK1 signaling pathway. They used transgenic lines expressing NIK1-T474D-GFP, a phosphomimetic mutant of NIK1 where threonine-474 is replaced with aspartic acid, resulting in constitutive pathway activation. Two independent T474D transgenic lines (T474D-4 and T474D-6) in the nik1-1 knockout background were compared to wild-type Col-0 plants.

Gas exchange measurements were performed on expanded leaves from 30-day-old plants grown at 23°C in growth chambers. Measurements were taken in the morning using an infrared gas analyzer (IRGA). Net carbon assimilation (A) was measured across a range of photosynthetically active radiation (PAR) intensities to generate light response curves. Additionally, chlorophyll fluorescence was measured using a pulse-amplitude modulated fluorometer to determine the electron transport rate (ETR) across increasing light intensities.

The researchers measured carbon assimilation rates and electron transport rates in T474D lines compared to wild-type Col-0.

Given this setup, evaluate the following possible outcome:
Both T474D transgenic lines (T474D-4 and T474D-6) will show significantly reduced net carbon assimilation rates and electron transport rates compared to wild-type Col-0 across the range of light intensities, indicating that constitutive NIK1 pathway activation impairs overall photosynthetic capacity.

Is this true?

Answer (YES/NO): YES